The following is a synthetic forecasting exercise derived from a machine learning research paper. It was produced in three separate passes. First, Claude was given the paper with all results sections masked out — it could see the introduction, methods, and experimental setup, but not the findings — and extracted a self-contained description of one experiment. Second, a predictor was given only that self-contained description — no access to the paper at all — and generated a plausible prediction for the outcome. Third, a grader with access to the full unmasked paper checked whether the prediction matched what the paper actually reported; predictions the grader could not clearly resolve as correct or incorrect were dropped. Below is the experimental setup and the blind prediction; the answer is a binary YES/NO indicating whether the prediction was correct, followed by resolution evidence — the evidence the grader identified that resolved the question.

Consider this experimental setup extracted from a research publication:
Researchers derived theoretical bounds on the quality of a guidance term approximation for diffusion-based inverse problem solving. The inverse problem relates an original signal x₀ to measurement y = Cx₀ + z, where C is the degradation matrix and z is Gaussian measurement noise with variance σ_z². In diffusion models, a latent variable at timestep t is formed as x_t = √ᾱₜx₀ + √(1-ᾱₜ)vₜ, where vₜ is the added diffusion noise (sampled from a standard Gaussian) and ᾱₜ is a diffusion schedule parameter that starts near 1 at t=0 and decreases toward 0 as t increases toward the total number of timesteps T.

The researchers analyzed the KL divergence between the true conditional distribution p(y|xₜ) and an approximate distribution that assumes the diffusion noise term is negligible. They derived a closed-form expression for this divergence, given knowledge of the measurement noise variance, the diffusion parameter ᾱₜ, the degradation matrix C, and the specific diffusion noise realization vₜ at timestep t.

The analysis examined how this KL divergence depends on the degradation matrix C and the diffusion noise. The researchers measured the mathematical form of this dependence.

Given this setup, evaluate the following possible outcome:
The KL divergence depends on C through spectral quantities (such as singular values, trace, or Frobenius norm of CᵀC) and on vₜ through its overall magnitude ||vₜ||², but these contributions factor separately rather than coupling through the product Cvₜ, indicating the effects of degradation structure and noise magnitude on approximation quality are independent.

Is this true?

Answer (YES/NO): NO